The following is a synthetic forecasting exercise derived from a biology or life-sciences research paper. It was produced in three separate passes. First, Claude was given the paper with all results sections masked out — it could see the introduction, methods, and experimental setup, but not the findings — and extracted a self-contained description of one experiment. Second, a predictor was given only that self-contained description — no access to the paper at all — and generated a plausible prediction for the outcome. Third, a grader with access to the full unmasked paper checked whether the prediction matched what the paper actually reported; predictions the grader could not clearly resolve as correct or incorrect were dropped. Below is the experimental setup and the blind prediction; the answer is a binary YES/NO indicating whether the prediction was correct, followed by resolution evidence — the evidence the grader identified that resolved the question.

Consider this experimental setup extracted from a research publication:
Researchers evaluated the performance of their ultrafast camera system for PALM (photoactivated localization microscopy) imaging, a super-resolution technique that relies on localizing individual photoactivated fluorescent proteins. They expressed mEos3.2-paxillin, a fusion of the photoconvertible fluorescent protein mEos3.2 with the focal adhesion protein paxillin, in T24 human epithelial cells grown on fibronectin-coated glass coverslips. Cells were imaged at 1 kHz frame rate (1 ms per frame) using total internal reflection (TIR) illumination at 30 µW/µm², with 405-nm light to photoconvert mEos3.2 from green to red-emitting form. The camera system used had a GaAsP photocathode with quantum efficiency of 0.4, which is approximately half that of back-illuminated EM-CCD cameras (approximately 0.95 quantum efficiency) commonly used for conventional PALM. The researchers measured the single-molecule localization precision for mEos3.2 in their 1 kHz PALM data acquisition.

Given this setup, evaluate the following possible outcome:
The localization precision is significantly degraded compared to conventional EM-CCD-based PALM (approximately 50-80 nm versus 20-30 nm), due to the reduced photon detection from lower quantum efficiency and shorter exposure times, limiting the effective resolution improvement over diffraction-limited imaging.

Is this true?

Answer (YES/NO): NO